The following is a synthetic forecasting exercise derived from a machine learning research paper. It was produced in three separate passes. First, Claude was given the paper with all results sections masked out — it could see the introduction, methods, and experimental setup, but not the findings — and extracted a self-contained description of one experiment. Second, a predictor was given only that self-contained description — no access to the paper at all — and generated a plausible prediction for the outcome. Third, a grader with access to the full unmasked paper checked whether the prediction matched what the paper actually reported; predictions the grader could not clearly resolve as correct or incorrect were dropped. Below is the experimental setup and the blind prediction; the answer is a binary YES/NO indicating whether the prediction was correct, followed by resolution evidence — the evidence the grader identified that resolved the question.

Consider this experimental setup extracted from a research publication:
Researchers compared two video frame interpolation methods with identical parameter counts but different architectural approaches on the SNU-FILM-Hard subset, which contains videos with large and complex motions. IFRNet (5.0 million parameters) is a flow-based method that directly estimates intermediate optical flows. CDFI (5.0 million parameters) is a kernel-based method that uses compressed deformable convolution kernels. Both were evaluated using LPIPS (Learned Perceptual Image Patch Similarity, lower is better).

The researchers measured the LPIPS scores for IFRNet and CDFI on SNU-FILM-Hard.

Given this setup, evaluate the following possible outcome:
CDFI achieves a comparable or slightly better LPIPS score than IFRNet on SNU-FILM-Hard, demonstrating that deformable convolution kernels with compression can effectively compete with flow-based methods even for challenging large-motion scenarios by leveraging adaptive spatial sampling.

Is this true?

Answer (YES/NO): NO